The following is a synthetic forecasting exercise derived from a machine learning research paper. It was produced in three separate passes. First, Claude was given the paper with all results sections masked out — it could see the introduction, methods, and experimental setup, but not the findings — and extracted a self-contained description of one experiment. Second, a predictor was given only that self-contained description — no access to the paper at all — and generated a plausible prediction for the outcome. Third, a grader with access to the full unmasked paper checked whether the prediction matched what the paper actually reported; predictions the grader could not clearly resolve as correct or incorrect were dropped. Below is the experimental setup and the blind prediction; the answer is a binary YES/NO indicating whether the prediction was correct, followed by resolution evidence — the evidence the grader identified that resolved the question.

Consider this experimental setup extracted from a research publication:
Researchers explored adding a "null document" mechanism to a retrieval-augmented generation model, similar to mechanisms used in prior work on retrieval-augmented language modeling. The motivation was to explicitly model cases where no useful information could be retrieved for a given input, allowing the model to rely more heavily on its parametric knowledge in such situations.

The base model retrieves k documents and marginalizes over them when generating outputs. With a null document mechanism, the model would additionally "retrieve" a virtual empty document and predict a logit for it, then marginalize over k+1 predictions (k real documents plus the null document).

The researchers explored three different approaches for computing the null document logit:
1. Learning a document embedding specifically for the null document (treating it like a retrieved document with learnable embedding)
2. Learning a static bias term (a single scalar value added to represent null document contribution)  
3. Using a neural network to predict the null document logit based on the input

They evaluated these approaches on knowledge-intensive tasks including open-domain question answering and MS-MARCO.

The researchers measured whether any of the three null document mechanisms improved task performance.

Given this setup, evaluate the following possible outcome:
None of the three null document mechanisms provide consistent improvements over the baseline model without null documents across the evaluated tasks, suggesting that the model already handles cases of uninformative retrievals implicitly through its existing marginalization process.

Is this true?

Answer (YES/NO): YES